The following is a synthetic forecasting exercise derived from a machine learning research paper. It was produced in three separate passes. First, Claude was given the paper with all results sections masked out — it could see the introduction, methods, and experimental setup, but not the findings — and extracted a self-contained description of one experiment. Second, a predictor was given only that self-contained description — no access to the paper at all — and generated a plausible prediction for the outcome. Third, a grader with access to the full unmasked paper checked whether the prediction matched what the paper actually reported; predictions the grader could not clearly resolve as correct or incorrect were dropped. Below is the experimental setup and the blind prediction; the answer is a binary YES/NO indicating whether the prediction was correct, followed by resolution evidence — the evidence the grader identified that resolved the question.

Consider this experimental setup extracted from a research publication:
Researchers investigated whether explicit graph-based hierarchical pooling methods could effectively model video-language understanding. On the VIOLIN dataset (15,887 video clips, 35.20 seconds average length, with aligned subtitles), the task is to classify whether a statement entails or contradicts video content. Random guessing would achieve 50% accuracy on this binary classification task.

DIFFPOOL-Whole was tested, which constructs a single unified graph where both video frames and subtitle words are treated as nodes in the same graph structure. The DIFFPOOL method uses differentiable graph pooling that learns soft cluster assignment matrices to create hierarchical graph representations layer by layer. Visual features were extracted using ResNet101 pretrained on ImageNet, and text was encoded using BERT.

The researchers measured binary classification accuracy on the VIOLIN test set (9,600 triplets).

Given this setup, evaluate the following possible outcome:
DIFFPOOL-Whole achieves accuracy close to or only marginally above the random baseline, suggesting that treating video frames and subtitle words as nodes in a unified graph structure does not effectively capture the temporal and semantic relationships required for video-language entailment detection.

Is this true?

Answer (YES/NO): YES